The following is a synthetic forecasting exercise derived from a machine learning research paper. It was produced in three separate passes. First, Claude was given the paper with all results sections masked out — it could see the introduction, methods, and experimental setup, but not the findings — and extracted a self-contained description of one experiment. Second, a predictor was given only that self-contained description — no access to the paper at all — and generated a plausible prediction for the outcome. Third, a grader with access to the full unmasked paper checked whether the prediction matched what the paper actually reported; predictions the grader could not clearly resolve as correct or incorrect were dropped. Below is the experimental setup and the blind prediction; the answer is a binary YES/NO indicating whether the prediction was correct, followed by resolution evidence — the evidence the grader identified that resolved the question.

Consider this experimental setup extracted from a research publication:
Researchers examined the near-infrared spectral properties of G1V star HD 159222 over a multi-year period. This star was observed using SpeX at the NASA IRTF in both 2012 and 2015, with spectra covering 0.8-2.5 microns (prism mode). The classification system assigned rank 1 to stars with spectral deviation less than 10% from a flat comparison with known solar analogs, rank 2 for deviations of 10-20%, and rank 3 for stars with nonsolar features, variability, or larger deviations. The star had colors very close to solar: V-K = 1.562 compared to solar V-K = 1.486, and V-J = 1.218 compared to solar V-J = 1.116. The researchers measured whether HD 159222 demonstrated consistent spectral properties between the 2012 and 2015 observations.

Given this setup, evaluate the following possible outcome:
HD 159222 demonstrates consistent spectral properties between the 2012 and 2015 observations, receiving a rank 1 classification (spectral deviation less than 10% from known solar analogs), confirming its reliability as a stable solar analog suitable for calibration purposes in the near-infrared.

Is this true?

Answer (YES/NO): NO